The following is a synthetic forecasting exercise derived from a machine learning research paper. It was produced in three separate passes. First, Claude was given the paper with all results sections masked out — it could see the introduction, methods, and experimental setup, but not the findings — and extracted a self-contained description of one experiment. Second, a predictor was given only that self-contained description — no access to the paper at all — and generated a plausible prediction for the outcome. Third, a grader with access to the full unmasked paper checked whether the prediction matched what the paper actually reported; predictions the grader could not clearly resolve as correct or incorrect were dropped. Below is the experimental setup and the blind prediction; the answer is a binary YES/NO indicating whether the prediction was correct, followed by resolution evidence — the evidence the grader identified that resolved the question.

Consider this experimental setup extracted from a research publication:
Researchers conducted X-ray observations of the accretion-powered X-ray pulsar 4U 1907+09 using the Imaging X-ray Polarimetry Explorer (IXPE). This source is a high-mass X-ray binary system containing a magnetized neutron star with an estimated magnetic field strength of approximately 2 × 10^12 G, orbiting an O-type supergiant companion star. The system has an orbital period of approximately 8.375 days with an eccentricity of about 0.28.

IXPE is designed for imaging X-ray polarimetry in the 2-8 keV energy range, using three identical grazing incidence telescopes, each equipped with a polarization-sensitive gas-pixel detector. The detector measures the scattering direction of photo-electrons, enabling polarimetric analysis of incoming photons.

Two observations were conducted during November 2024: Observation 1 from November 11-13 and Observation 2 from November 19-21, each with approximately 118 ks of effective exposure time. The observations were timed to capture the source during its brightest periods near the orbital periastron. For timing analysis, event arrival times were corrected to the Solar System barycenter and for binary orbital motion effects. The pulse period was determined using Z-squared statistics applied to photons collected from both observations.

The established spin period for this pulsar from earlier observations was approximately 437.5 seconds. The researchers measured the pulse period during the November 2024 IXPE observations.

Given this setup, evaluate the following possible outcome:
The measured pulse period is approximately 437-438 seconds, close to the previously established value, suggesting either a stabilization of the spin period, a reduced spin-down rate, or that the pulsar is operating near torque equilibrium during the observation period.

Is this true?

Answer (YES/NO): NO